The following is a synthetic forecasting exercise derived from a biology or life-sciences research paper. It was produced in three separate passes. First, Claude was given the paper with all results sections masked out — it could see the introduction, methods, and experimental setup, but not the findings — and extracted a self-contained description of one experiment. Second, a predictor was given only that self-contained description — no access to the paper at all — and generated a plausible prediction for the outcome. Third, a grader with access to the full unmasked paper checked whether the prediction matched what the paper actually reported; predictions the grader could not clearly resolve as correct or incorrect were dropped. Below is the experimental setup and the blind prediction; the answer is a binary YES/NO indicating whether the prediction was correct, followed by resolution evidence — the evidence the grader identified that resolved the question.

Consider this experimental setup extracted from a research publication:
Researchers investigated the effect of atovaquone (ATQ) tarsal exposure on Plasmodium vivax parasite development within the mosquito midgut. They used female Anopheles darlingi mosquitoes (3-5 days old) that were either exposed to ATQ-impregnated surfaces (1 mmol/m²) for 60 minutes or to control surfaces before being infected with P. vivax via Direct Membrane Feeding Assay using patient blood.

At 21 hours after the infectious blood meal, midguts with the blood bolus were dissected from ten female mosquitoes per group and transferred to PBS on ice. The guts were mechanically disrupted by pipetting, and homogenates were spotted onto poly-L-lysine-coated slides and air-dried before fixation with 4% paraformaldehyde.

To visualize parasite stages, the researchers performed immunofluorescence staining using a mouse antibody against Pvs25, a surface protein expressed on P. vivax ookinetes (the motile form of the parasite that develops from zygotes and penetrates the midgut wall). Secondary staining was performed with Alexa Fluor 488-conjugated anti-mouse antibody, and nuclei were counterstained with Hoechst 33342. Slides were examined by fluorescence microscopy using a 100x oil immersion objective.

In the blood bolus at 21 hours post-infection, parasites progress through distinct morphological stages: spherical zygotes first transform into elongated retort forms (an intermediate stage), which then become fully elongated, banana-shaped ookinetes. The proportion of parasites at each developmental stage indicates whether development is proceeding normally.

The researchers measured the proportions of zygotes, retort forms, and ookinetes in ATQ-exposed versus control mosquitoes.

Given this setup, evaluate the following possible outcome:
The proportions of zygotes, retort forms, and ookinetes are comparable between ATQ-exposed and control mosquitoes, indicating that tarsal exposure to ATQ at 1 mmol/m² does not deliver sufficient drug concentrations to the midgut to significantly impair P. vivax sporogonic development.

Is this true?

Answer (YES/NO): NO